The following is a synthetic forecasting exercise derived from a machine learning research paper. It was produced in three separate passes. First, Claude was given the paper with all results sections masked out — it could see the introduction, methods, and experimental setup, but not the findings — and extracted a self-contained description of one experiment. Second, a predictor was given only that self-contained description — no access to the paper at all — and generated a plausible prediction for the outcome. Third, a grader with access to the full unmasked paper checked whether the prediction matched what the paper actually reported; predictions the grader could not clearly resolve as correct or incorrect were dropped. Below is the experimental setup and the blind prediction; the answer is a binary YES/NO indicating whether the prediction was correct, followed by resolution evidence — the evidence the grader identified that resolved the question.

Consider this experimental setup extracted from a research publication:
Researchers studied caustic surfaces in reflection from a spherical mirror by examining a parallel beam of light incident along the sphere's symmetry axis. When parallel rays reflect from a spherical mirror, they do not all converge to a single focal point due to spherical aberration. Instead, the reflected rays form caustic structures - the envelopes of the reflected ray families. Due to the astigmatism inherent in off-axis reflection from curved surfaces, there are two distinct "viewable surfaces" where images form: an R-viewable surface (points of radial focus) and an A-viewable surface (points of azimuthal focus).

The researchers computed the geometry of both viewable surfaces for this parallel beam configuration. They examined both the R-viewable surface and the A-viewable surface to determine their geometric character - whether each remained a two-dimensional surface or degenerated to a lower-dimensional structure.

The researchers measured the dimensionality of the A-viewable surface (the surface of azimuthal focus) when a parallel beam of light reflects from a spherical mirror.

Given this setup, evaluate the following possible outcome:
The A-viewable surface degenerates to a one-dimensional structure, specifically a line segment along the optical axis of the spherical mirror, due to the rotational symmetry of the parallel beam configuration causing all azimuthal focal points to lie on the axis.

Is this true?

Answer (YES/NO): YES